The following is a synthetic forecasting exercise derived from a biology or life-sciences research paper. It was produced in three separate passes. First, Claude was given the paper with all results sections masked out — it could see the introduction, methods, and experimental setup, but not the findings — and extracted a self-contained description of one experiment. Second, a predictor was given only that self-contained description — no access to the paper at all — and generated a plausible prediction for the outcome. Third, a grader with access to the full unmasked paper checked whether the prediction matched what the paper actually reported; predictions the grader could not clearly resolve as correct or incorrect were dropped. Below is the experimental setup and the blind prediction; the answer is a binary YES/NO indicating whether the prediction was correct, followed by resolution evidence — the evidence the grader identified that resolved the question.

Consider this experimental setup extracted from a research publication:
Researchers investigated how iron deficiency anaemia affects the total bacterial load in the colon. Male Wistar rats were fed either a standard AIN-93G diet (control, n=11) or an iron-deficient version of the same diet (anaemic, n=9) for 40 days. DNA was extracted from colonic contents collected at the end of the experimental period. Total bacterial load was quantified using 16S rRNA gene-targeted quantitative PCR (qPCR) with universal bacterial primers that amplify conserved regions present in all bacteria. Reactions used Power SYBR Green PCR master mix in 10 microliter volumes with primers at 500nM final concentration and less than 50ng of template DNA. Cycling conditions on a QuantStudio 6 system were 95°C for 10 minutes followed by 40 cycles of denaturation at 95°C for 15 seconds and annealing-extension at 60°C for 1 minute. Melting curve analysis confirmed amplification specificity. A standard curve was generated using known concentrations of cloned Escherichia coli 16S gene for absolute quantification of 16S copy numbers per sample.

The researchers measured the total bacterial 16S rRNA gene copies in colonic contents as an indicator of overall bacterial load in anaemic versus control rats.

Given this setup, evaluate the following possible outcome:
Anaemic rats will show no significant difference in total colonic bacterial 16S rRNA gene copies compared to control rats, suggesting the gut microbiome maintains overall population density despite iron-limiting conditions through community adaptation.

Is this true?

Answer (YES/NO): NO